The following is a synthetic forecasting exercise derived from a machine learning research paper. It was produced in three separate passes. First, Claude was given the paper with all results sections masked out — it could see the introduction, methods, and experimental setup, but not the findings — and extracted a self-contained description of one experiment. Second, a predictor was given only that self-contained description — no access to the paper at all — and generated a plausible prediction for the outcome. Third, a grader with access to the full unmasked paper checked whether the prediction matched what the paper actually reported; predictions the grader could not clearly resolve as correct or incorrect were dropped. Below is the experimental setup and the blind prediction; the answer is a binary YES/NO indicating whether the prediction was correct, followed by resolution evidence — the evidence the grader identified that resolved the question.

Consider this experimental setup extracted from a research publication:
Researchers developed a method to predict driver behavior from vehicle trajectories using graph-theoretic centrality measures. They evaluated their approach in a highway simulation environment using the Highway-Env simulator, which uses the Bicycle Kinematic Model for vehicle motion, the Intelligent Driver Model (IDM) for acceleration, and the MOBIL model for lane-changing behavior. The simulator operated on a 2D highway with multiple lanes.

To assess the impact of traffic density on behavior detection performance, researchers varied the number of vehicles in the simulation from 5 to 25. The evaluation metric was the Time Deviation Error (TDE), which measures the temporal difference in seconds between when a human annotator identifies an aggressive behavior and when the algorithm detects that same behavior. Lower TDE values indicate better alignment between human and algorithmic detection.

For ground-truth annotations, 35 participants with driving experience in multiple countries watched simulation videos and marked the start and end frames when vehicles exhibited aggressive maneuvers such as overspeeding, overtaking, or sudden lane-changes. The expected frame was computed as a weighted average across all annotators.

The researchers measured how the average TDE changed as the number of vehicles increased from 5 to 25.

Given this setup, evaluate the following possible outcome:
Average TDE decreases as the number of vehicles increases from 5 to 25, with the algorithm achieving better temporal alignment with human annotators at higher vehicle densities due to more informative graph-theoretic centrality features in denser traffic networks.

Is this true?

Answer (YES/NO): NO